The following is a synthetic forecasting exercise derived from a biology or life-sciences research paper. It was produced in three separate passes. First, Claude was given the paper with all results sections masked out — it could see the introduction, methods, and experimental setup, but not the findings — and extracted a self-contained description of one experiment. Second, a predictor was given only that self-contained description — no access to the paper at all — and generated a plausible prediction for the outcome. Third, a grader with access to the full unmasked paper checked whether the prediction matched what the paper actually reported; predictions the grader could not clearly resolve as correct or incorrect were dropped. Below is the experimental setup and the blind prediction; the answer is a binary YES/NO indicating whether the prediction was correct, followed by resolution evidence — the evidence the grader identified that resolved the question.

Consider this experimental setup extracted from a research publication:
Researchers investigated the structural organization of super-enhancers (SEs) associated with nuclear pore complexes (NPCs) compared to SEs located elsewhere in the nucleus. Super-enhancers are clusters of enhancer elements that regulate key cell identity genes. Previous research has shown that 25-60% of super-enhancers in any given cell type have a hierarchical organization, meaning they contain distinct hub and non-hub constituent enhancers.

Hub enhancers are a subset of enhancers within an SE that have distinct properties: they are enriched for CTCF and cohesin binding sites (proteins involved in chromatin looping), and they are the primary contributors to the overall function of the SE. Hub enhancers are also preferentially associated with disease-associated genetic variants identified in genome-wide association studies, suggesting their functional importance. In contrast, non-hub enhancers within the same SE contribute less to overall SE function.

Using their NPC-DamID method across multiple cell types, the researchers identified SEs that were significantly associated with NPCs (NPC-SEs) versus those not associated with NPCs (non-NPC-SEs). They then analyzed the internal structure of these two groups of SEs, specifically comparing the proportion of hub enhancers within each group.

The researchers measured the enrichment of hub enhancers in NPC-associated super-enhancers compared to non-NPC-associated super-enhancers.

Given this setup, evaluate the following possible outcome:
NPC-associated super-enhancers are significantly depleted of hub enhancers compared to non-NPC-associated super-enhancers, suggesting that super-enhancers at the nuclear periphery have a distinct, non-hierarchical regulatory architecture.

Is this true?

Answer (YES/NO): NO